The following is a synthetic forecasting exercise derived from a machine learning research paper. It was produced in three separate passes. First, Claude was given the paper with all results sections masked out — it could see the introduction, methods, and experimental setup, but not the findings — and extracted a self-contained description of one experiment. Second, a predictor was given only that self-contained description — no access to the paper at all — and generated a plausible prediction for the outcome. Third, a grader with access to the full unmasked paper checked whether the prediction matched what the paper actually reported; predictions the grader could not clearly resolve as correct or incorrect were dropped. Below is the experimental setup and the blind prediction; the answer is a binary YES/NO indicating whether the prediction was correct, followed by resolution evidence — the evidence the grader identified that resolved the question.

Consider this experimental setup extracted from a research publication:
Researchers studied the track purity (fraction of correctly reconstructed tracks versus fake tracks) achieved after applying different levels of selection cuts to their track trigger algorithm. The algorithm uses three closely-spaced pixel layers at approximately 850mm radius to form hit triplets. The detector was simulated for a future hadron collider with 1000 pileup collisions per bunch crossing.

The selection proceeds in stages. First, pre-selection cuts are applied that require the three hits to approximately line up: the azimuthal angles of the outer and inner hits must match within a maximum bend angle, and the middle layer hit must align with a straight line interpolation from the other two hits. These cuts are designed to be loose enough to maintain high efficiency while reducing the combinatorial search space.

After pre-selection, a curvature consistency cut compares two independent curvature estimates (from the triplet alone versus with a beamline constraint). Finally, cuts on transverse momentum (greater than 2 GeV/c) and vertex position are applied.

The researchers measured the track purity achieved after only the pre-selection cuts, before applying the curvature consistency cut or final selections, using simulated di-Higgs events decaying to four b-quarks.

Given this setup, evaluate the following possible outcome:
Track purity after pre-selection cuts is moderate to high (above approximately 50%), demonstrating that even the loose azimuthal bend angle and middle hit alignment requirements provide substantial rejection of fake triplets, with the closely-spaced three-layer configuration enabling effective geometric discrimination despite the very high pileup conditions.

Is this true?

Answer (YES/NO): YES